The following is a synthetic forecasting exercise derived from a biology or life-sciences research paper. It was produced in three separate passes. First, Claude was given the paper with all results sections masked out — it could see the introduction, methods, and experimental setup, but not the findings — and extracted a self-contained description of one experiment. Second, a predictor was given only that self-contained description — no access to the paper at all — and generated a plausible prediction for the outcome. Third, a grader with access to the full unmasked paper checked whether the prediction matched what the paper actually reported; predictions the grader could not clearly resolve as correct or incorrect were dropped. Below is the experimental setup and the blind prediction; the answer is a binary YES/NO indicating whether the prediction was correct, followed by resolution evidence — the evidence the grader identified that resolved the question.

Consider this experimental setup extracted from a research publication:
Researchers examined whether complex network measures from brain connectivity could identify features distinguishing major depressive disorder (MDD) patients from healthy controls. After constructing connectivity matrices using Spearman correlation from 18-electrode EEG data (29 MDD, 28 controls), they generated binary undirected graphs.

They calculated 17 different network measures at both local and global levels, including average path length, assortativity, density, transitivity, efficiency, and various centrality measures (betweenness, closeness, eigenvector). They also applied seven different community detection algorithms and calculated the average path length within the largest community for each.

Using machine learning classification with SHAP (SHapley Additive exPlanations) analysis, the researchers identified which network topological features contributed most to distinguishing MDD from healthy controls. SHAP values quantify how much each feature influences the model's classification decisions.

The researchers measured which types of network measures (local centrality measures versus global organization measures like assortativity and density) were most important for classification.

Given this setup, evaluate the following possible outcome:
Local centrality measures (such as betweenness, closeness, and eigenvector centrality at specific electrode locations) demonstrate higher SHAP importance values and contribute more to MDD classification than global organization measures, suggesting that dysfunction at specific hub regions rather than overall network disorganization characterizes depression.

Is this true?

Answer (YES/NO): NO